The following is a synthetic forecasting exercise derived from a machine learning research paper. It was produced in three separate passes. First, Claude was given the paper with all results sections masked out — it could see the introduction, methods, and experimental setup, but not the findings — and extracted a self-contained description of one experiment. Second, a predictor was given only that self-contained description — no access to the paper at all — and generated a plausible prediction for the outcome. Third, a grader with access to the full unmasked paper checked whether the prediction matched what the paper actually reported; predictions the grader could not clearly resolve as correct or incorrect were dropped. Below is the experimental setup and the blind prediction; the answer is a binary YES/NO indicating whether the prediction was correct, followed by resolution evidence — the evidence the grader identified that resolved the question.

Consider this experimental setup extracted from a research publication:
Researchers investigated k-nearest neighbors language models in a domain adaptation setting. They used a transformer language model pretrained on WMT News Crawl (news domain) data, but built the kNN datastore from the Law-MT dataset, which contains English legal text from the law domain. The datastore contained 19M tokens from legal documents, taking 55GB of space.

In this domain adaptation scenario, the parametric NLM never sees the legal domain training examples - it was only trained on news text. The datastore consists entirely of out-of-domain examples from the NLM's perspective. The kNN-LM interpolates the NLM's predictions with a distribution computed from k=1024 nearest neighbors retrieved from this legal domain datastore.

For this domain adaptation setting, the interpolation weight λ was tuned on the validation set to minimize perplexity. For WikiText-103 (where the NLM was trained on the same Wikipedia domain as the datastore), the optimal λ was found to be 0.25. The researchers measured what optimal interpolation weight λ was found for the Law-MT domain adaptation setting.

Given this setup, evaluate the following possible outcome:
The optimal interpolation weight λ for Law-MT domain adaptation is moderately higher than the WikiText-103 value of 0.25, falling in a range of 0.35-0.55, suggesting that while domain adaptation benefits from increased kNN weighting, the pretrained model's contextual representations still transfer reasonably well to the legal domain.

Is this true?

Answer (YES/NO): NO